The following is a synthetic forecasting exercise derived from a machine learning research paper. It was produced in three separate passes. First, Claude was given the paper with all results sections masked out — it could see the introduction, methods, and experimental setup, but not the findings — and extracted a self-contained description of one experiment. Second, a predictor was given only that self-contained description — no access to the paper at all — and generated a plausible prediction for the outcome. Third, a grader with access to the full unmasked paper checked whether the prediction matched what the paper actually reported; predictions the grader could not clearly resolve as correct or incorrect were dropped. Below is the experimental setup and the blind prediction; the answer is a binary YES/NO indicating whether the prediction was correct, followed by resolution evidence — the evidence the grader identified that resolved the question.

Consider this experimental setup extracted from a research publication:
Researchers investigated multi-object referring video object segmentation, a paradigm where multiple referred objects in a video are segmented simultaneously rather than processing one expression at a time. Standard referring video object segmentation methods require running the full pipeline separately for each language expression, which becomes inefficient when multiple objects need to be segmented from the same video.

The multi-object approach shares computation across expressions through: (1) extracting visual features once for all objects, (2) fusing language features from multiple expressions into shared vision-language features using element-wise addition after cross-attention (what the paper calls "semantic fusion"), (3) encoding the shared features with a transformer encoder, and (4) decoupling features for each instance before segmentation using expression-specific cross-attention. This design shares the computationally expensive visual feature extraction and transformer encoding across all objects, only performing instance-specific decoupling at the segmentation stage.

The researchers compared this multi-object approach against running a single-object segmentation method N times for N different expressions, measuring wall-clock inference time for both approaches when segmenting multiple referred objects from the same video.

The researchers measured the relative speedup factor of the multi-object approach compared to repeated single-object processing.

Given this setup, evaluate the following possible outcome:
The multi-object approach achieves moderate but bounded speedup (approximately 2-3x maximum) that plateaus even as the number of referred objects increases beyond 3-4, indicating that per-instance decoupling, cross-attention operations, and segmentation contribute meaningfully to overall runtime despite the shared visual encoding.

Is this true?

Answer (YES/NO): NO